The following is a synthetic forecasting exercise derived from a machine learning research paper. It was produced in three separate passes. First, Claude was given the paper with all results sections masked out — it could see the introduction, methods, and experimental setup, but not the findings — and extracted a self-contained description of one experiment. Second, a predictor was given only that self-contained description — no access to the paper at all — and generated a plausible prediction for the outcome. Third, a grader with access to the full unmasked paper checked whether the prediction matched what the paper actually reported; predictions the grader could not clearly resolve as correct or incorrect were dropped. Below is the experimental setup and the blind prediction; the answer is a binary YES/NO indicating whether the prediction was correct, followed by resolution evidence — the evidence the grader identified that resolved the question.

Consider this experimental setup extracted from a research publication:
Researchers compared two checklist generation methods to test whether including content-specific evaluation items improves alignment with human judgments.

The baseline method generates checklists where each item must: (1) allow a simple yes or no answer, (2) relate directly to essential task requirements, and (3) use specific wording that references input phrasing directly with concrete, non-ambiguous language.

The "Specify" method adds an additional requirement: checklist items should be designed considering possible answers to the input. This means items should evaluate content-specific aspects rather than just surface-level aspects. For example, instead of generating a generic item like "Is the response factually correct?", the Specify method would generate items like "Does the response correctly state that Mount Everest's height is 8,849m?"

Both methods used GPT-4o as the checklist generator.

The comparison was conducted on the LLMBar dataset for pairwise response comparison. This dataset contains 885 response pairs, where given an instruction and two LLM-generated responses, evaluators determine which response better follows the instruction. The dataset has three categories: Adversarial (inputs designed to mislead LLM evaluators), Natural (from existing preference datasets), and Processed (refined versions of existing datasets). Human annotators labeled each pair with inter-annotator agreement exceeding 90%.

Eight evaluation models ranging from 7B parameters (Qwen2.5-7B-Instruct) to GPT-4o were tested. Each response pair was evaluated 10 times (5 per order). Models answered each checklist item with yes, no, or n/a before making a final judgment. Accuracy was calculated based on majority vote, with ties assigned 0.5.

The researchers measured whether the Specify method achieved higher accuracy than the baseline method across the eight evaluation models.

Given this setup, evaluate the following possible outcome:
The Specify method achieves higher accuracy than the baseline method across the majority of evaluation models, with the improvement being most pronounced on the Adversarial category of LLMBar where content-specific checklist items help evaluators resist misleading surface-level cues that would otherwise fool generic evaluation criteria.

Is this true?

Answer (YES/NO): NO